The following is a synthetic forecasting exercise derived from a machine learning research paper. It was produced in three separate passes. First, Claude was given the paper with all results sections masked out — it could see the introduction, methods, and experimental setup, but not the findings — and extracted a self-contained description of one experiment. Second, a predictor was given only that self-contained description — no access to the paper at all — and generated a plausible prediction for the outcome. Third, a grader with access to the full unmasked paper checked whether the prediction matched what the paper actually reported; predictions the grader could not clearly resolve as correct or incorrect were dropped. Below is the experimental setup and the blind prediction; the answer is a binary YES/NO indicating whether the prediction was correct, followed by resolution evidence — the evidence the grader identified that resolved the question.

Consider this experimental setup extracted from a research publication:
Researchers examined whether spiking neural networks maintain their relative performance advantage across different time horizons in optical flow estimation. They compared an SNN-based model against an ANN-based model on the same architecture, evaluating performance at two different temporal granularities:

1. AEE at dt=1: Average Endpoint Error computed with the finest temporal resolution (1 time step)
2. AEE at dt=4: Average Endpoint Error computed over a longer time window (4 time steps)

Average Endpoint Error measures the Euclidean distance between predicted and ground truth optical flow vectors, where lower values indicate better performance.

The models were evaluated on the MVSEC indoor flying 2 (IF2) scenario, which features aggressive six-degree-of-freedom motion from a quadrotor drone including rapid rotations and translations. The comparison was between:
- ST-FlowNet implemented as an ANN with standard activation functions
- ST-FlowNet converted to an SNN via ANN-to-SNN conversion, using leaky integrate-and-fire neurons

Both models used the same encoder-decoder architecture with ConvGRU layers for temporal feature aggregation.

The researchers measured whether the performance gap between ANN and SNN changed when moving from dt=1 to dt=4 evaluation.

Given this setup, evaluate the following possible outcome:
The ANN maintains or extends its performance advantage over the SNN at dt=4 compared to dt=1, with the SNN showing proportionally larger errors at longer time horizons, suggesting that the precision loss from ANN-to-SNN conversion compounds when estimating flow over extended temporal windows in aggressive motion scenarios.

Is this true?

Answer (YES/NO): NO